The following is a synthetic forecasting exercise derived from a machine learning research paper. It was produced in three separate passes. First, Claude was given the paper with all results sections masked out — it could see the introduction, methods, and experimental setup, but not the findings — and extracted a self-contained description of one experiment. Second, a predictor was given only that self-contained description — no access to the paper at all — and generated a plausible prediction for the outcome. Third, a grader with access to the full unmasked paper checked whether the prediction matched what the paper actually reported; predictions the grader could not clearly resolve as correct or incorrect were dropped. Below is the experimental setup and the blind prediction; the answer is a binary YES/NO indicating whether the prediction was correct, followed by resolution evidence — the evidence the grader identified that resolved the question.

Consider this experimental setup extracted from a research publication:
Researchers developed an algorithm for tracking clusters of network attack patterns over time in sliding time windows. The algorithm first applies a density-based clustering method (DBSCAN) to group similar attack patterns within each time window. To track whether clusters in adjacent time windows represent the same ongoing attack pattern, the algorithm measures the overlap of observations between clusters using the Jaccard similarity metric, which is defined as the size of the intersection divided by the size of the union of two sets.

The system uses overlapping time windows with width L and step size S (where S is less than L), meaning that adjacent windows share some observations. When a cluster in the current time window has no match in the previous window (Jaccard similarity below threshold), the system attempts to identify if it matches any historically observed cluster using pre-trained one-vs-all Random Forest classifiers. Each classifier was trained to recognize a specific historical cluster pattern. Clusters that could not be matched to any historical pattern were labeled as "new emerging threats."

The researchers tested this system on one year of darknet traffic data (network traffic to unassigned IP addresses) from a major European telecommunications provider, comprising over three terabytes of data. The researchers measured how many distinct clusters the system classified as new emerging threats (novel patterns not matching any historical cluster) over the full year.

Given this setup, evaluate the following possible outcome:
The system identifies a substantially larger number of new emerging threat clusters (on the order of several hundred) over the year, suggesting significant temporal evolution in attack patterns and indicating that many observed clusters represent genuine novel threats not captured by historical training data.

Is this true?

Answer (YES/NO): NO